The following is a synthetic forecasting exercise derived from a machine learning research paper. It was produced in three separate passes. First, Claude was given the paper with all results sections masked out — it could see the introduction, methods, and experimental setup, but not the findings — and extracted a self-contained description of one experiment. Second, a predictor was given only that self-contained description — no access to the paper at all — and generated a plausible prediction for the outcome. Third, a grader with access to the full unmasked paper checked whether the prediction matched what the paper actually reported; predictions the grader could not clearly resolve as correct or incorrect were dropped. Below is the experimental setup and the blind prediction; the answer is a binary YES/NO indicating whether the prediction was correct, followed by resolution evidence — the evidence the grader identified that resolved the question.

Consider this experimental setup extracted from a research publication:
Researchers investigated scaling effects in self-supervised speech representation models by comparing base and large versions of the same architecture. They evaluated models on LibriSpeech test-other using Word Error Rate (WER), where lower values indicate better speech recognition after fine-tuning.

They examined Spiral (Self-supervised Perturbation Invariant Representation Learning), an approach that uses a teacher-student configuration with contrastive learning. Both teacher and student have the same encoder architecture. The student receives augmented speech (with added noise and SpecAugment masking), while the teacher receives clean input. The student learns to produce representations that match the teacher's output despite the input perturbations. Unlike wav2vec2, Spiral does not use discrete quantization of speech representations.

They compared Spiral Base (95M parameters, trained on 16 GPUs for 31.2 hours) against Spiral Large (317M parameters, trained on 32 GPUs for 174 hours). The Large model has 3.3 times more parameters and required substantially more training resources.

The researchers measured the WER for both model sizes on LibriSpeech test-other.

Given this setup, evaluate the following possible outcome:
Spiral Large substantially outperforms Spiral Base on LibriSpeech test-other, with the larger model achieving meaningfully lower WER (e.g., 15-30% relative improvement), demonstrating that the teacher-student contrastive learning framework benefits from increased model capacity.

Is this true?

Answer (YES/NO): YES